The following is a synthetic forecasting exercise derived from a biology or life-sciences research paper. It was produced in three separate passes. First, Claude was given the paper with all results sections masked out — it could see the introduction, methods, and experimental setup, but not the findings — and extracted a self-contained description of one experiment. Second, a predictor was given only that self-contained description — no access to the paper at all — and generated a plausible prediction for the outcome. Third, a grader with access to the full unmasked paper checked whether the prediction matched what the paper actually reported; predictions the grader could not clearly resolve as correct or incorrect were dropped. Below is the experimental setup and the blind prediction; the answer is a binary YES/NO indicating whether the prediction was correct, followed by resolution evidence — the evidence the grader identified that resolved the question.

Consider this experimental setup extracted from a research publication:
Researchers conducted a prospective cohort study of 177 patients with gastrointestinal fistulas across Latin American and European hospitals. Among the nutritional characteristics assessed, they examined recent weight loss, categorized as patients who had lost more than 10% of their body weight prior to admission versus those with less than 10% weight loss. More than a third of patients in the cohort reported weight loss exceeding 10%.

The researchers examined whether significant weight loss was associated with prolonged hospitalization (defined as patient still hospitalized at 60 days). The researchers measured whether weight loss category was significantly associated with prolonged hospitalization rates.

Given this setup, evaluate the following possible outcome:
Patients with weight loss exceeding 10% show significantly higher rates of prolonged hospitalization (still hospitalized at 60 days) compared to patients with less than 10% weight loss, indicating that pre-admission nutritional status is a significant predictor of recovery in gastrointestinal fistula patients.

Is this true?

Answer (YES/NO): NO